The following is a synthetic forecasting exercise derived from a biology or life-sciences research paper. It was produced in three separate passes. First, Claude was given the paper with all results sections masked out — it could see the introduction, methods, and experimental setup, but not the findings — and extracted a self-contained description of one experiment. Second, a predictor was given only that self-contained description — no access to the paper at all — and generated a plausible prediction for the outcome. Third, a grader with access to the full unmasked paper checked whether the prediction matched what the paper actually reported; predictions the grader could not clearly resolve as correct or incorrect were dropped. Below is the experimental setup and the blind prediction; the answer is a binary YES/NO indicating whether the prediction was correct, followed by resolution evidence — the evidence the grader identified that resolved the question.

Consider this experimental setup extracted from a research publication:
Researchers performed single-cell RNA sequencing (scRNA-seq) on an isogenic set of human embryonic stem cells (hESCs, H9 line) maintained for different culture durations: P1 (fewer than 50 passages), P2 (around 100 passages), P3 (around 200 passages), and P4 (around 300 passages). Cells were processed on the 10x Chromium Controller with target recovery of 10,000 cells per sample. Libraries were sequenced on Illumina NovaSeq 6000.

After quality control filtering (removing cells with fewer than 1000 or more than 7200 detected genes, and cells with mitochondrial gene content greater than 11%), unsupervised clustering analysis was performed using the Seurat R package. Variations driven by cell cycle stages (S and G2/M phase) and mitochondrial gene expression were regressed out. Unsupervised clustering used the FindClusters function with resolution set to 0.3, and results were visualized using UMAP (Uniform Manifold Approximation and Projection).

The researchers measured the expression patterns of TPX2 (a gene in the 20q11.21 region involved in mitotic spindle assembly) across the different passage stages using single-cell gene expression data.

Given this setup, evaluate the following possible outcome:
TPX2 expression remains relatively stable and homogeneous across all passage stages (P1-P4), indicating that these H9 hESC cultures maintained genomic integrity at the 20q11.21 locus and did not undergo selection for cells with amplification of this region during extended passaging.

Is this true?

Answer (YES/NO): NO